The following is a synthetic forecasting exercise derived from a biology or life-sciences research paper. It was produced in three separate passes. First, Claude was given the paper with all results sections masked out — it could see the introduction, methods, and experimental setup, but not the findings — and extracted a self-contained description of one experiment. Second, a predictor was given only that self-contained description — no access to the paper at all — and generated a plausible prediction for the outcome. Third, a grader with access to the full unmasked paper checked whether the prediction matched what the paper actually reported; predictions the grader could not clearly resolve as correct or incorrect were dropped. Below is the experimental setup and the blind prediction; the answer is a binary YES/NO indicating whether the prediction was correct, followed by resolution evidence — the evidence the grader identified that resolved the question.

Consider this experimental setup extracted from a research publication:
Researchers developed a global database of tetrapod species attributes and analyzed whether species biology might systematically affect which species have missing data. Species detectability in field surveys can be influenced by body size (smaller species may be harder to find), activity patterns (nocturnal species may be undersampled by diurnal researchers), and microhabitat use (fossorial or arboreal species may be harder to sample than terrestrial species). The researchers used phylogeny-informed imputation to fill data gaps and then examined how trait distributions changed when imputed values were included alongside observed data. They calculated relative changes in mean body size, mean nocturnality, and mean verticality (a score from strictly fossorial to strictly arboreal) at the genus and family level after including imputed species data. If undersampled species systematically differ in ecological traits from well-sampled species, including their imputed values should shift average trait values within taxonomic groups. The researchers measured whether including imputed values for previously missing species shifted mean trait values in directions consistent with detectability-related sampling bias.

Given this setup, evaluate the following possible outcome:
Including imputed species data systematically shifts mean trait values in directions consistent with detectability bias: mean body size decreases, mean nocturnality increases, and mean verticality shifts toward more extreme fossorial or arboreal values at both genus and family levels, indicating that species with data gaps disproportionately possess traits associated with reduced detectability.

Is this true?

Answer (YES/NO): NO